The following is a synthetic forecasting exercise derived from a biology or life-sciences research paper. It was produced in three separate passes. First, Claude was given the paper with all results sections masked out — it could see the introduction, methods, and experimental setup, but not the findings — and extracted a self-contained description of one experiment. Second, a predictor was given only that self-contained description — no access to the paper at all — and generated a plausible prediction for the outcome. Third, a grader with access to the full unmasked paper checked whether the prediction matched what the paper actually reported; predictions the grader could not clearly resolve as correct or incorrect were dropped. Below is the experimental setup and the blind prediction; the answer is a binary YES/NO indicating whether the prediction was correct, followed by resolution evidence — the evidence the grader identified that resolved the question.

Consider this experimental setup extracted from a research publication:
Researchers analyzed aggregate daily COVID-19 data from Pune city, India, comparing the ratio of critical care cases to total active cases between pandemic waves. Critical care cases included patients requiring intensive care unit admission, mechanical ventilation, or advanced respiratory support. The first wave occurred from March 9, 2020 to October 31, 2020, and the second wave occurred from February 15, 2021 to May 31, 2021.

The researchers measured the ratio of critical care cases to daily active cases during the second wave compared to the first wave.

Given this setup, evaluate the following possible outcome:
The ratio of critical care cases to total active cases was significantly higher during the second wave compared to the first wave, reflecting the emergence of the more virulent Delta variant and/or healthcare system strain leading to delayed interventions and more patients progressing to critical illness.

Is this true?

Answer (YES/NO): NO